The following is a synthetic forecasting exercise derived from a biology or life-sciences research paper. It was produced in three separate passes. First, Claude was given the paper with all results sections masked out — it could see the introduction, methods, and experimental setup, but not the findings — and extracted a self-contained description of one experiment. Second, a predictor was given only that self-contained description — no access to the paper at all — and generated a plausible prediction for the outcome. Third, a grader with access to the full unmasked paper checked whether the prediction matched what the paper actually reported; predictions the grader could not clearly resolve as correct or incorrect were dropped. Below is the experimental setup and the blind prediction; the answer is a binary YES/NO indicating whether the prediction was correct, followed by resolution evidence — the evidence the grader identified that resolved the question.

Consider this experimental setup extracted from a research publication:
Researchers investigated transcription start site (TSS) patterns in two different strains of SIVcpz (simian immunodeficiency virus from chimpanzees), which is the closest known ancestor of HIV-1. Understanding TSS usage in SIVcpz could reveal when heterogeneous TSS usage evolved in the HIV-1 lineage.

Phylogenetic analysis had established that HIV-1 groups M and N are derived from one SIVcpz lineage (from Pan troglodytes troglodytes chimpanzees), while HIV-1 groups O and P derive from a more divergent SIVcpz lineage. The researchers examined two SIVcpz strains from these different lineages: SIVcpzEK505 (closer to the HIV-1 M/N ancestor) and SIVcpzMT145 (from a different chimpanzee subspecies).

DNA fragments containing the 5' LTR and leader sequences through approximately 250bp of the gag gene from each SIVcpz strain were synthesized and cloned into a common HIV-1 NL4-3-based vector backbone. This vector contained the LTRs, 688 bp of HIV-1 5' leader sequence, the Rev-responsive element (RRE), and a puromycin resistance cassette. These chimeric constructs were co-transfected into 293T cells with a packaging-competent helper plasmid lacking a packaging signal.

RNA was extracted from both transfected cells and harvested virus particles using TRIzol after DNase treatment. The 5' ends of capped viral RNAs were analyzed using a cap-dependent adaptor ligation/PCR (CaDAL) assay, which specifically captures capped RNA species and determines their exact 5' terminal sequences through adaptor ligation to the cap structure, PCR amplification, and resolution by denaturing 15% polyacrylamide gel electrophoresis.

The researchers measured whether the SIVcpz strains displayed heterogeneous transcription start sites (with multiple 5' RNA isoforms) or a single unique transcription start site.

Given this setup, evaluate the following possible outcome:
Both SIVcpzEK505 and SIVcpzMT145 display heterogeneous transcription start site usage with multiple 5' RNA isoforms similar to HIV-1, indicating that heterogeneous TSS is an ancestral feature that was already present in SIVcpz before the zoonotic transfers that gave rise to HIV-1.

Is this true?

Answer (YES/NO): YES